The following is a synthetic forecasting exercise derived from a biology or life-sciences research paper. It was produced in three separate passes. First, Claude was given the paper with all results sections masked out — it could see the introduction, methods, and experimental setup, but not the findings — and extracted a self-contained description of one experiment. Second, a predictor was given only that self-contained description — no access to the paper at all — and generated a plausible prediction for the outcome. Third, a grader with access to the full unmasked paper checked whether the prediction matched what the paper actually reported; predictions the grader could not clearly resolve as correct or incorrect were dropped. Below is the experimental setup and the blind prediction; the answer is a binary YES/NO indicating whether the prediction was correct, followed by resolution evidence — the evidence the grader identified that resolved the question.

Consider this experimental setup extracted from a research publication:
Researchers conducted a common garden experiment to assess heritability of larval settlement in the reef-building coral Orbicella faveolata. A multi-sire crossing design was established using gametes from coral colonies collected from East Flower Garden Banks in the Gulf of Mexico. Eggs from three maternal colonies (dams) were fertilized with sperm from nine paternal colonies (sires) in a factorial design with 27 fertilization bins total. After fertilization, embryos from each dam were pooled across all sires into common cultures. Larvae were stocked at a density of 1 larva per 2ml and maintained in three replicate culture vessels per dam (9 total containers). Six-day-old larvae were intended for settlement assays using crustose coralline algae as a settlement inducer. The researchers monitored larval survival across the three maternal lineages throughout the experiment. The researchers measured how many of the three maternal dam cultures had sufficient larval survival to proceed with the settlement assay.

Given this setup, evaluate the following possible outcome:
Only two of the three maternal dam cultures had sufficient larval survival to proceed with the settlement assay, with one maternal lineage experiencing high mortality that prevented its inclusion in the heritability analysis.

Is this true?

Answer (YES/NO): NO